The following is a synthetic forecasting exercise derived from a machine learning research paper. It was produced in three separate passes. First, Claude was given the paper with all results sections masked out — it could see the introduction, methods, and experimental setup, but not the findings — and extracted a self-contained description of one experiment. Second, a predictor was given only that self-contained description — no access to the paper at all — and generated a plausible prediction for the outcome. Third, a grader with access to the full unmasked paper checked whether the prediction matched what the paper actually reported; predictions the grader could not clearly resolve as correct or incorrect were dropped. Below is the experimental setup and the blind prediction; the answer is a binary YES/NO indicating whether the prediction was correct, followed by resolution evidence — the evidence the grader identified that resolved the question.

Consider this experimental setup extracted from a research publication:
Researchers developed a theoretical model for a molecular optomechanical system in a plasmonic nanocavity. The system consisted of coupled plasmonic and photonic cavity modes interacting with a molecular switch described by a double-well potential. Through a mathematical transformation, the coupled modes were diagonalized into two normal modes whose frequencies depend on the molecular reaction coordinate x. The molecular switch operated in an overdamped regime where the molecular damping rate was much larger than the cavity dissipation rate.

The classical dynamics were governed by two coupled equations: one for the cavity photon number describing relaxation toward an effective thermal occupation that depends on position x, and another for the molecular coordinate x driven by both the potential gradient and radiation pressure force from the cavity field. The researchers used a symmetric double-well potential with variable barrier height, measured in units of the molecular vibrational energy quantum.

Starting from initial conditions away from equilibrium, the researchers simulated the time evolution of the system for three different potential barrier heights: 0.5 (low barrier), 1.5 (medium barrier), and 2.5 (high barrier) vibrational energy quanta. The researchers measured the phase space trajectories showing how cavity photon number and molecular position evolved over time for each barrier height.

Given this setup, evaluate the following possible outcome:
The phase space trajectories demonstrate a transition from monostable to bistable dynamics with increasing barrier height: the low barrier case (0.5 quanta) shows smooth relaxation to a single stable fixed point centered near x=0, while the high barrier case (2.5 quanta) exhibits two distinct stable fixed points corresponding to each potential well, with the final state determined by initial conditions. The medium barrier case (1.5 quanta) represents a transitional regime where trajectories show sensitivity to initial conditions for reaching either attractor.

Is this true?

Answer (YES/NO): NO